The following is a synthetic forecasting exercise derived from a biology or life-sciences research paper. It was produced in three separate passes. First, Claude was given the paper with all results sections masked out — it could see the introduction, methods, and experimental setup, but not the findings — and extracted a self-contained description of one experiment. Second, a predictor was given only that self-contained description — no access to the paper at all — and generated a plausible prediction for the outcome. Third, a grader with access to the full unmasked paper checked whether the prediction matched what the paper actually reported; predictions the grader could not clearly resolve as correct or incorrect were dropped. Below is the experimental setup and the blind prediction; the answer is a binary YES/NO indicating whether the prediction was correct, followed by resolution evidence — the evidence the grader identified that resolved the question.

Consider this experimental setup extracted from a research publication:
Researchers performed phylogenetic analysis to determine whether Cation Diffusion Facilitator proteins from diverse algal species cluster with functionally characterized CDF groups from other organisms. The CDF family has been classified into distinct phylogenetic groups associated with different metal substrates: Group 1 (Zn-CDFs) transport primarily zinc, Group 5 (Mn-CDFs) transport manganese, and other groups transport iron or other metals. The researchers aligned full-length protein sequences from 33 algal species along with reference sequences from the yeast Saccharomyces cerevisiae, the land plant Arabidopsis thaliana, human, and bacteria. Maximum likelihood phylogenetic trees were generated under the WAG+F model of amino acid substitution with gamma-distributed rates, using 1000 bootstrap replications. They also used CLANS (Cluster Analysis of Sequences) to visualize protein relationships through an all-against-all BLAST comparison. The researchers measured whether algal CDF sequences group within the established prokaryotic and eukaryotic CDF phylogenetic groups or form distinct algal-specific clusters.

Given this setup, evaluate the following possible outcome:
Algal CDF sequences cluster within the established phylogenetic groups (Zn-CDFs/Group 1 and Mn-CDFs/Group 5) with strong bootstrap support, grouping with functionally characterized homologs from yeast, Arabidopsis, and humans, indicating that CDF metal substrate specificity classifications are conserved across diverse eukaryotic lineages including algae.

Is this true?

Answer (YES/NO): NO